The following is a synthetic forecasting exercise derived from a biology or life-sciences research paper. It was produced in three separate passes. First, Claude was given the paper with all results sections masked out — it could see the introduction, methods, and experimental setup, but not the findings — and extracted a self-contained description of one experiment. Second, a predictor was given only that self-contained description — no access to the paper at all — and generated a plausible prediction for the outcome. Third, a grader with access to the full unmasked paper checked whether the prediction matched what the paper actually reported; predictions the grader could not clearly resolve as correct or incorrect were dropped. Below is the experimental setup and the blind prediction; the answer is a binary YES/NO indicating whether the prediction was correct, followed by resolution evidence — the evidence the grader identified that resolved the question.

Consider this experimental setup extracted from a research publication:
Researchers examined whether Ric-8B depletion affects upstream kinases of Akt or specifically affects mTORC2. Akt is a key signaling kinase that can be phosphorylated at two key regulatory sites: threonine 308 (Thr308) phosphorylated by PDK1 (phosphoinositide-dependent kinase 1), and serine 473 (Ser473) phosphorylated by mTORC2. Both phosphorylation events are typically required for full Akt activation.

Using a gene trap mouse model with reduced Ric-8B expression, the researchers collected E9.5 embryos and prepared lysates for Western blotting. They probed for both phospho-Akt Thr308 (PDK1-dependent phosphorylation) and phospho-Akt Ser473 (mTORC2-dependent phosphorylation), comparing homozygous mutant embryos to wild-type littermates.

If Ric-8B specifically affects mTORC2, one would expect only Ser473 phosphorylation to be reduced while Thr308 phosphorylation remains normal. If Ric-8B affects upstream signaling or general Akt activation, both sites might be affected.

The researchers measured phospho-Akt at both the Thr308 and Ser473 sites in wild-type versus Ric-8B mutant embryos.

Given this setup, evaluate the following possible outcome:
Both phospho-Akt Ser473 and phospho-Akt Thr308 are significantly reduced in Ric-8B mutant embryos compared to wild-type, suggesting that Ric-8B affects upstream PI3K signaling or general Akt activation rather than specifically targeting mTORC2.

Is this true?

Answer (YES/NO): NO